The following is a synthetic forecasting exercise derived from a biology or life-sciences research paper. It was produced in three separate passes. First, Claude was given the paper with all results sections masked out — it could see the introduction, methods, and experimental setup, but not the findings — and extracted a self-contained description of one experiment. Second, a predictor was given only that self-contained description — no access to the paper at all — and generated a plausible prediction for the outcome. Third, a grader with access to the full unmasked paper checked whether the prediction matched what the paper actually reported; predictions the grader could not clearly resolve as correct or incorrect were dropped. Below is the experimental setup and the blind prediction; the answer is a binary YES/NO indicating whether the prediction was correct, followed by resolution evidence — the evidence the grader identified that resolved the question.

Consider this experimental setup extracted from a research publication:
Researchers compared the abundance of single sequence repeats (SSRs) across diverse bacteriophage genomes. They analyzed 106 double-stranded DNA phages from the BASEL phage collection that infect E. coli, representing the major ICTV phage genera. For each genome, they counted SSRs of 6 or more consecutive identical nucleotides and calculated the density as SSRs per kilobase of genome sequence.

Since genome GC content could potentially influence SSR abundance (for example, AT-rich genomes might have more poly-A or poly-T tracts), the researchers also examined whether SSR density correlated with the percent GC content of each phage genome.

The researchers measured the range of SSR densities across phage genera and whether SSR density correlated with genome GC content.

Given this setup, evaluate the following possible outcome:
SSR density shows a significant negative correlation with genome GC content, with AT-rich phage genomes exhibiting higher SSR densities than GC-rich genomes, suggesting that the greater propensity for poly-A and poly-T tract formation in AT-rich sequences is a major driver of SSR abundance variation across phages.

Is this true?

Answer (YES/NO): NO